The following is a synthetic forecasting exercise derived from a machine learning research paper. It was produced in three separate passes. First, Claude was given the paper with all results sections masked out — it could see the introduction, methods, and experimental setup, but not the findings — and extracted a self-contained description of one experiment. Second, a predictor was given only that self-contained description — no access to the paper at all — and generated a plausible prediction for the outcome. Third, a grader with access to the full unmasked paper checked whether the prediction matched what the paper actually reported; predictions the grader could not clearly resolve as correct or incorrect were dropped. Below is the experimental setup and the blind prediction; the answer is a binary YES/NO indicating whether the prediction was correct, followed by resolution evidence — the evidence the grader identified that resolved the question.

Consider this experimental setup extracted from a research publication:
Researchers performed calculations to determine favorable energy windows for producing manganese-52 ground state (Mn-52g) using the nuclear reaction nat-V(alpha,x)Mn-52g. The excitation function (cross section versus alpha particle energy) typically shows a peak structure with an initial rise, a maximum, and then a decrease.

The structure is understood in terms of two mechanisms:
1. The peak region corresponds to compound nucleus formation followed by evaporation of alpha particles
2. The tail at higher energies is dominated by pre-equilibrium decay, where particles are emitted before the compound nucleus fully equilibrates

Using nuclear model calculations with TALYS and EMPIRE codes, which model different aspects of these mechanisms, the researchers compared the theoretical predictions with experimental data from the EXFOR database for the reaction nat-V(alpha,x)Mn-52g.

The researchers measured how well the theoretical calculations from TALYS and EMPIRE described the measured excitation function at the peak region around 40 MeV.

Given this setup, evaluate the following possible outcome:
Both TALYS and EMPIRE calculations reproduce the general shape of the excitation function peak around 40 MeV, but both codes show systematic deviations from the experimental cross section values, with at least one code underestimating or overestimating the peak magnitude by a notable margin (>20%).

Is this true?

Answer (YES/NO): YES